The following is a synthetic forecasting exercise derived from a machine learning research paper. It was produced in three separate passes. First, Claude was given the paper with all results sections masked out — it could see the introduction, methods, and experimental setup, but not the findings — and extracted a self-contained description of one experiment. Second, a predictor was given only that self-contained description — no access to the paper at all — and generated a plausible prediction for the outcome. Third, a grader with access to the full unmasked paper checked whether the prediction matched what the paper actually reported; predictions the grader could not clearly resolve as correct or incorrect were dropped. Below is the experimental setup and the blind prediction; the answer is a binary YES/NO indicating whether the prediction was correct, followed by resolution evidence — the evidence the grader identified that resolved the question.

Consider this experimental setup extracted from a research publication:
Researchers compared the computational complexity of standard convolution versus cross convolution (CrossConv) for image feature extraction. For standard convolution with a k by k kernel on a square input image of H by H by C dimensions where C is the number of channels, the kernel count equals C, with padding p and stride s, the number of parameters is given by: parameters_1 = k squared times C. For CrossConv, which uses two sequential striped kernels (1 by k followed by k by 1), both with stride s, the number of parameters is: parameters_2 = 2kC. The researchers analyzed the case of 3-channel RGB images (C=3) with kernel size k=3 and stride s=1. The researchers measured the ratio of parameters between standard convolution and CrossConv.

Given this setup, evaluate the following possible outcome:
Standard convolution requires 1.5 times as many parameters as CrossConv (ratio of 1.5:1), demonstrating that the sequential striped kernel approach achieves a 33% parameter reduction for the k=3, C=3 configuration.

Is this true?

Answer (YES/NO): YES